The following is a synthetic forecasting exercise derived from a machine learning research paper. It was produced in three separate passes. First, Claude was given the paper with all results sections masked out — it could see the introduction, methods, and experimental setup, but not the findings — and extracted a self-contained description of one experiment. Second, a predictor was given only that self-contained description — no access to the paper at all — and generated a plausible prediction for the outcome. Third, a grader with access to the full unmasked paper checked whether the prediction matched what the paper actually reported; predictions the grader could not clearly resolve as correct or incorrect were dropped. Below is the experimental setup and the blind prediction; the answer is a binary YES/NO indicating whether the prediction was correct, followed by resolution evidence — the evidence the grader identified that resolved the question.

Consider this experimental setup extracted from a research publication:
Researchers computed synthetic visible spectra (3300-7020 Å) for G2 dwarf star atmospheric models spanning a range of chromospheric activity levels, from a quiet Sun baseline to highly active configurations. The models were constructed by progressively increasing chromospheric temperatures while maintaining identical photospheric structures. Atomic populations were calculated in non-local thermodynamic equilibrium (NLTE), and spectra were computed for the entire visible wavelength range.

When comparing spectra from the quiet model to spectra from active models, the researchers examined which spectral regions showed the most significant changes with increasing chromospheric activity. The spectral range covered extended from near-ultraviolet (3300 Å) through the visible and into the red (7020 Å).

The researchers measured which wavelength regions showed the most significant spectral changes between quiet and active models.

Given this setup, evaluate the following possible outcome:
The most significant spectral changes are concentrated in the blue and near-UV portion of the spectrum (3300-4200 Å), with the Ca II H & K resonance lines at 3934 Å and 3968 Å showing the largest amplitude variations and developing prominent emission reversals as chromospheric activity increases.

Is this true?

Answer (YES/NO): NO